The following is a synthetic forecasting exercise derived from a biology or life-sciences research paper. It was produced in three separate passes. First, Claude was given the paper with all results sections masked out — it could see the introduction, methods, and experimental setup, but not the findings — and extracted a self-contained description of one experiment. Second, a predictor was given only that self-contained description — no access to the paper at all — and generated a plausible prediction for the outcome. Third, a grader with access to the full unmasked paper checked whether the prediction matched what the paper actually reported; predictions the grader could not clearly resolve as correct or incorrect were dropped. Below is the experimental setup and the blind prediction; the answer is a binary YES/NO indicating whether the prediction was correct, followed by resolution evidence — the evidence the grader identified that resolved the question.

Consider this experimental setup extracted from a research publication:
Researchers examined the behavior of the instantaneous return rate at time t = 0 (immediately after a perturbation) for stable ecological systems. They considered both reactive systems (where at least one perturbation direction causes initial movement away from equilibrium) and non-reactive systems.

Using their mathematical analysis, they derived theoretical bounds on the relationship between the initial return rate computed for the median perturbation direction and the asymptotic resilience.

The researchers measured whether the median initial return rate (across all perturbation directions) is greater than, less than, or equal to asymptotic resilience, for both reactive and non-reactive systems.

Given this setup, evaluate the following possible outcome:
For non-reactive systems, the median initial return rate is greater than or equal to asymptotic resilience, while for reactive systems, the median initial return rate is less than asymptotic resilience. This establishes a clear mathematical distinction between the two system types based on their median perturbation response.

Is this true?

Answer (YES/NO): NO